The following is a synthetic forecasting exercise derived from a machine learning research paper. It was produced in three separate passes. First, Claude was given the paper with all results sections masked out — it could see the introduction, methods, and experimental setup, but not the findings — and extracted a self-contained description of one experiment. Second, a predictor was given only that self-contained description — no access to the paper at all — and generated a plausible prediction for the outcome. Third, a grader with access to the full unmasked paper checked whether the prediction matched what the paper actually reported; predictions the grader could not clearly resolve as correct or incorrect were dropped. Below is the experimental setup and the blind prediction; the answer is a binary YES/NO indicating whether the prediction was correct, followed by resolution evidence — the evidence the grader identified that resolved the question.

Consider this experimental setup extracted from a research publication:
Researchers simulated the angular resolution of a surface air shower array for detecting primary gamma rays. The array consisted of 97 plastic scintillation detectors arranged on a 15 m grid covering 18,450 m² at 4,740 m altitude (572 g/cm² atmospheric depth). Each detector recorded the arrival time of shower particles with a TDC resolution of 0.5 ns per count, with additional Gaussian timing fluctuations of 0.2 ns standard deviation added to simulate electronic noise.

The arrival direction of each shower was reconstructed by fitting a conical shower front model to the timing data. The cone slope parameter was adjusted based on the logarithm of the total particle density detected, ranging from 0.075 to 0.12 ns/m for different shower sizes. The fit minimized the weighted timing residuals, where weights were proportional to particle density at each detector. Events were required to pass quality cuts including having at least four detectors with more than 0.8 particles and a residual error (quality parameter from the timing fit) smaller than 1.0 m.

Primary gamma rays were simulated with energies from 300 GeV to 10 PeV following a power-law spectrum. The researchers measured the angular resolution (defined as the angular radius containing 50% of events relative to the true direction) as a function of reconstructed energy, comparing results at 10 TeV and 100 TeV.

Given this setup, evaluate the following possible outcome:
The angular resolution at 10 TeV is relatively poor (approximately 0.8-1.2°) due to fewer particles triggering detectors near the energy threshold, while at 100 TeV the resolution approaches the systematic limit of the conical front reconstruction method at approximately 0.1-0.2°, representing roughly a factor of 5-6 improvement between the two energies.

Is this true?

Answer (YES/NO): NO